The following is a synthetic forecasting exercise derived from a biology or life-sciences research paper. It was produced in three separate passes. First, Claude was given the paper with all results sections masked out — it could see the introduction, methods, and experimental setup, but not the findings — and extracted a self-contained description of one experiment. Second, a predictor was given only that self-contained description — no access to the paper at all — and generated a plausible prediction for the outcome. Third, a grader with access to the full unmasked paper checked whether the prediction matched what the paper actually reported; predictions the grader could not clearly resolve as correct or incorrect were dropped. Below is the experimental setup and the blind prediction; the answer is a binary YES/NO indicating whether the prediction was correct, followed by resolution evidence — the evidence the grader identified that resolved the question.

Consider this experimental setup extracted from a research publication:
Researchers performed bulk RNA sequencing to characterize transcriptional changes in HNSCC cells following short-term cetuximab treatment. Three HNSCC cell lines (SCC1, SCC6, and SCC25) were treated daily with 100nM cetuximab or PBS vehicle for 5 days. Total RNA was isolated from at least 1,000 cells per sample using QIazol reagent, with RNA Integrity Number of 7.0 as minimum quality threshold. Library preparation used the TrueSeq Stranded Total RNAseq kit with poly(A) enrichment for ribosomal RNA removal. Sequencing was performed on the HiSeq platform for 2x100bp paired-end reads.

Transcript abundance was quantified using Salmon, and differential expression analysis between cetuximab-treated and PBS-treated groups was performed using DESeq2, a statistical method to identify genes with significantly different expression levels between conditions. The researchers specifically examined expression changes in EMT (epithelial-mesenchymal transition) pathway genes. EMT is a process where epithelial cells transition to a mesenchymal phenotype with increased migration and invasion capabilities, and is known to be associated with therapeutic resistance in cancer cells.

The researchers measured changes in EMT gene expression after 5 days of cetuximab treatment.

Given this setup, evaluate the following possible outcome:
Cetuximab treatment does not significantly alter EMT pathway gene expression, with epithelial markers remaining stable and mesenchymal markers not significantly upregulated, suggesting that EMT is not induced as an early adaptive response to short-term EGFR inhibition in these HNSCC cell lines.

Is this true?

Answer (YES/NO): NO